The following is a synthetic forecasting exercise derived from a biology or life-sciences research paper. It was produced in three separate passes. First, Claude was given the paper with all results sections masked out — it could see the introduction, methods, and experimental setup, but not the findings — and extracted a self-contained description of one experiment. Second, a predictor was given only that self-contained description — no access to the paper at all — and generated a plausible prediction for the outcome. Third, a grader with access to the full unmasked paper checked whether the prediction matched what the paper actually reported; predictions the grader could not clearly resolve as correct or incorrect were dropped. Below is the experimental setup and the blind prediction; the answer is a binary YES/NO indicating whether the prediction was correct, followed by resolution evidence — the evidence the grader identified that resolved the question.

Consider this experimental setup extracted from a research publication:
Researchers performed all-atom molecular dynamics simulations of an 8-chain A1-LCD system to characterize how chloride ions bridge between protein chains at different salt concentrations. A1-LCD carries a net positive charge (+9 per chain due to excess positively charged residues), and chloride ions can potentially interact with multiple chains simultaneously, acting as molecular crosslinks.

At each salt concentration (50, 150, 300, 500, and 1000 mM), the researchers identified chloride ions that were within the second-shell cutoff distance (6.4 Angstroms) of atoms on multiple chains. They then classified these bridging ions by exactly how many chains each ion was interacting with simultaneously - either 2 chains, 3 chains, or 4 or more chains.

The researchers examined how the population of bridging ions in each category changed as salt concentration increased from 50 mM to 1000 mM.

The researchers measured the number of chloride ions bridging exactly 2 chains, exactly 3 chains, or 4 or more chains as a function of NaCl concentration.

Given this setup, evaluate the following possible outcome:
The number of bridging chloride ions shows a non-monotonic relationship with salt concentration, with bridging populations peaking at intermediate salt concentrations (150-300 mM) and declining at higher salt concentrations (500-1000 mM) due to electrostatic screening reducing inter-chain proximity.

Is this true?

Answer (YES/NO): NO